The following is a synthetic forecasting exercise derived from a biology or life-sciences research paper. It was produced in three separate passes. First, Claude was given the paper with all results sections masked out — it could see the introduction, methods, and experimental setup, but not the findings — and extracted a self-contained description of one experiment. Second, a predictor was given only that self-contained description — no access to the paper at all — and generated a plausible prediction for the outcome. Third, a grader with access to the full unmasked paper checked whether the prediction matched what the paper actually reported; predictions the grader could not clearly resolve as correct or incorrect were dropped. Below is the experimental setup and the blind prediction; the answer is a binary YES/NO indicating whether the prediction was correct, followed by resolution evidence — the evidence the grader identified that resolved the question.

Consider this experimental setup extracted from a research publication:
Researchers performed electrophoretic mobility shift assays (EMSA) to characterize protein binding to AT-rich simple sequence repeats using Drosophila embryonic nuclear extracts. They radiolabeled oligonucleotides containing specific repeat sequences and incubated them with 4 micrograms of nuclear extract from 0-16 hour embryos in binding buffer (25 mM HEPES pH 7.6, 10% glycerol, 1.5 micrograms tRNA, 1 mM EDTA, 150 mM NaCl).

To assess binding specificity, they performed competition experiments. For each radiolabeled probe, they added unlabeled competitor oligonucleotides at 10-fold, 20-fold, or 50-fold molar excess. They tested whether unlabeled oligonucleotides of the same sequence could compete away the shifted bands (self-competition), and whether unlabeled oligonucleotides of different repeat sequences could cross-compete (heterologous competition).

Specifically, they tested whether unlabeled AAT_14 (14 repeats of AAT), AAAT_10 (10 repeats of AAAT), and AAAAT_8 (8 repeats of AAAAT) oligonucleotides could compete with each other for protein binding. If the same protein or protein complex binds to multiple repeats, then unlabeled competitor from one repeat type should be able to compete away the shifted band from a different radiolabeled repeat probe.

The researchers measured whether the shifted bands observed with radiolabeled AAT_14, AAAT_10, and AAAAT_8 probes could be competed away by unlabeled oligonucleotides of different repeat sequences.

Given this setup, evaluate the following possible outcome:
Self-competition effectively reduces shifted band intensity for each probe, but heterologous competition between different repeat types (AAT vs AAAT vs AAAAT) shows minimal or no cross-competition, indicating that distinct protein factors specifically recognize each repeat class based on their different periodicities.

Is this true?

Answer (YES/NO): NO